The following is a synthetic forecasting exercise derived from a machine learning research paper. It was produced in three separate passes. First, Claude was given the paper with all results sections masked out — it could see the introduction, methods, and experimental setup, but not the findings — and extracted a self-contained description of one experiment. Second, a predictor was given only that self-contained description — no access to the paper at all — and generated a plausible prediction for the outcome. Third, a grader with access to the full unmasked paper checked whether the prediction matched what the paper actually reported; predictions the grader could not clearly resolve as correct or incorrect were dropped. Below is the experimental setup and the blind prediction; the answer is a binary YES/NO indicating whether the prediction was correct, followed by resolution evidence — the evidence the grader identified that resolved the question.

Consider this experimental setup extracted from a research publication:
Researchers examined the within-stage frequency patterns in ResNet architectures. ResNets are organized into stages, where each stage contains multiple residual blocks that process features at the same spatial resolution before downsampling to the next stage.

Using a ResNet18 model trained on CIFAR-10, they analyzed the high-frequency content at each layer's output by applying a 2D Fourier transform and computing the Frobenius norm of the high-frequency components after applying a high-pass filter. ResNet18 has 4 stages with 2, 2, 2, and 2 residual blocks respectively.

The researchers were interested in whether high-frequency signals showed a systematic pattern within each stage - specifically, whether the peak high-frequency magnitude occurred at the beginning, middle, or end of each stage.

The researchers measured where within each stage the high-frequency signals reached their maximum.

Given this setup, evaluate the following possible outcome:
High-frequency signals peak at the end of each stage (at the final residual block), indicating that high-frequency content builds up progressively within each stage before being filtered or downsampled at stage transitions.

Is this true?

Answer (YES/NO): YES